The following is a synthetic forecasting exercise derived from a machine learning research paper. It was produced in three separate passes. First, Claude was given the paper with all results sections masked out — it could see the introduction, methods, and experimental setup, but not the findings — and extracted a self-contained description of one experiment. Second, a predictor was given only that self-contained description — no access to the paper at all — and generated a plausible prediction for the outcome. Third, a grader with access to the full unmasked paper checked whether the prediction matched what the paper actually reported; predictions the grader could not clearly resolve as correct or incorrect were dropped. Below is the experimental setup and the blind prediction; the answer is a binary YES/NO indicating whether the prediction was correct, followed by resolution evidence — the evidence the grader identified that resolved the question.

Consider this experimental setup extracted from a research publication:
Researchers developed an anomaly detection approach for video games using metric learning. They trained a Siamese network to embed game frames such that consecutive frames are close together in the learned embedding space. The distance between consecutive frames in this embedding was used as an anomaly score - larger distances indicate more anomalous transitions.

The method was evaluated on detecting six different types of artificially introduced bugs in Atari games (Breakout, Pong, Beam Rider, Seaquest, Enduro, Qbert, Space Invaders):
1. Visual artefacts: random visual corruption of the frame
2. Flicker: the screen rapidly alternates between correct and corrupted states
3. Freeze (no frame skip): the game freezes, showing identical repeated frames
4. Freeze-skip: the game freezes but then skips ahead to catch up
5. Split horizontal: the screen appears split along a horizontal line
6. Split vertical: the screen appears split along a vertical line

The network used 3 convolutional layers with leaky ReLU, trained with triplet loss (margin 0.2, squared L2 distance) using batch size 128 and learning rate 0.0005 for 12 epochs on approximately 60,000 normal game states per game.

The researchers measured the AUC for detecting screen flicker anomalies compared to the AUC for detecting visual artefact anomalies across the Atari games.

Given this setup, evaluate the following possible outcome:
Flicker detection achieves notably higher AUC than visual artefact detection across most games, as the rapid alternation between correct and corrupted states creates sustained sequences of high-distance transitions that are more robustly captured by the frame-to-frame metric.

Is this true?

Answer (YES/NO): YES